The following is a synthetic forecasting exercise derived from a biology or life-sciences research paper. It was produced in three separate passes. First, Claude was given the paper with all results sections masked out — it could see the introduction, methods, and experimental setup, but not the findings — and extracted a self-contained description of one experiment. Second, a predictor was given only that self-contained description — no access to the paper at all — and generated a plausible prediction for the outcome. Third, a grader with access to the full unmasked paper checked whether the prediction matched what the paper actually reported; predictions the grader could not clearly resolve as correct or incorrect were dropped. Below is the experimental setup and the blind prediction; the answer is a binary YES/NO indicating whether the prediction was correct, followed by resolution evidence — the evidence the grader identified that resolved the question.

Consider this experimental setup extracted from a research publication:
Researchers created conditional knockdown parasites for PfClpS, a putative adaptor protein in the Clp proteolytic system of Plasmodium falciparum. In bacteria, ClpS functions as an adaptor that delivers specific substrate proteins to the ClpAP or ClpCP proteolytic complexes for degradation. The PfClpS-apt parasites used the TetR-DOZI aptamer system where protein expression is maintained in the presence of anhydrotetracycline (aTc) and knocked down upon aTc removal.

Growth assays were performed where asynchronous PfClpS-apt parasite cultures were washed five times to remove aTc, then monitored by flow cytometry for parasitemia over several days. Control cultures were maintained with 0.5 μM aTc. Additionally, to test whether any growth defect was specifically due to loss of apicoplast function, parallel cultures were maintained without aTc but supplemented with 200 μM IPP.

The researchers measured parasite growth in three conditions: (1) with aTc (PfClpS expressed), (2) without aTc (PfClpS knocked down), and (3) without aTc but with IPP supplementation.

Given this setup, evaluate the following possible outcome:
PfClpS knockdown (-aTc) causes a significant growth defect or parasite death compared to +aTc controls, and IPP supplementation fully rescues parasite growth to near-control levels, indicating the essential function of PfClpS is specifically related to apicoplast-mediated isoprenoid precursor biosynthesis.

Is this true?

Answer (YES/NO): YES